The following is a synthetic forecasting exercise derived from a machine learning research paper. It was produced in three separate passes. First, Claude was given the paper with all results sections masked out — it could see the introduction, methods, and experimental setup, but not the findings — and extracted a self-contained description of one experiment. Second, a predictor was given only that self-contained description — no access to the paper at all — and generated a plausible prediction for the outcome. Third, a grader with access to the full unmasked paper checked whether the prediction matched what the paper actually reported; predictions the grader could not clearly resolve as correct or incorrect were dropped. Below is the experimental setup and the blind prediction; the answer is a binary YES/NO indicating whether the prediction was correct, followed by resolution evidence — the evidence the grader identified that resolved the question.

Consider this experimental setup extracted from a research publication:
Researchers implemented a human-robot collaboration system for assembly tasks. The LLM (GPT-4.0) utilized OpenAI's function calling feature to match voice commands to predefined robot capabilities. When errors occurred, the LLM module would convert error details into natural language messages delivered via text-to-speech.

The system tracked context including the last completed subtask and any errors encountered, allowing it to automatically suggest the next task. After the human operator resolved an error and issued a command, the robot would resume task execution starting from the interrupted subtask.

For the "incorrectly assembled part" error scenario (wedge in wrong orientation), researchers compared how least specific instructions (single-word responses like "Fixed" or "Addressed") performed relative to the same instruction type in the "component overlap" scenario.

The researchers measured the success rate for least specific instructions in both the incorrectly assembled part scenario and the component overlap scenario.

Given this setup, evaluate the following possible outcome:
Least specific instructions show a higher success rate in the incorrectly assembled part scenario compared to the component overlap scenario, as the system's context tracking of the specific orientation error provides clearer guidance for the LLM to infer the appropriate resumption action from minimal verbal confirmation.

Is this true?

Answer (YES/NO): YES